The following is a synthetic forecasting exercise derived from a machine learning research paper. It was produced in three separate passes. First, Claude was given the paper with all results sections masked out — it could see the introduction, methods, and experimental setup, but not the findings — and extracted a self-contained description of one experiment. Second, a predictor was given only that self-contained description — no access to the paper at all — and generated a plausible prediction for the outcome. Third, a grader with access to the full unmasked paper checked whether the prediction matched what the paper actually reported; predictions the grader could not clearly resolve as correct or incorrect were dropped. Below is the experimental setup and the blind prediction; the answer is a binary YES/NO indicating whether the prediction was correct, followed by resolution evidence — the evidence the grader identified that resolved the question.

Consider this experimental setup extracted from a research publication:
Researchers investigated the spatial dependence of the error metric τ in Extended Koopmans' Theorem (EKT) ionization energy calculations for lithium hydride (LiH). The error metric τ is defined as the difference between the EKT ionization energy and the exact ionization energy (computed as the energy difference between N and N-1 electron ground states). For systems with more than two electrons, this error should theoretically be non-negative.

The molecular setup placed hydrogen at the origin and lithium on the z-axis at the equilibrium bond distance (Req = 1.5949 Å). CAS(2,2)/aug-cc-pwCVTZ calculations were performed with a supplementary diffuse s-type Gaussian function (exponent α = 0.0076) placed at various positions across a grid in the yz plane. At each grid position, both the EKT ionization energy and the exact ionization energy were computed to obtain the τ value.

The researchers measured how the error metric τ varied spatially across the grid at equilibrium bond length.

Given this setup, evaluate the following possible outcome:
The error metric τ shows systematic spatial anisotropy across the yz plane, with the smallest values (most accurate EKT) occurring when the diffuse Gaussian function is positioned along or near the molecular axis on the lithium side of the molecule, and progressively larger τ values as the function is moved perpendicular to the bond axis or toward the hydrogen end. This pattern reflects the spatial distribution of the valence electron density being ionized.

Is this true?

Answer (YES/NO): NO